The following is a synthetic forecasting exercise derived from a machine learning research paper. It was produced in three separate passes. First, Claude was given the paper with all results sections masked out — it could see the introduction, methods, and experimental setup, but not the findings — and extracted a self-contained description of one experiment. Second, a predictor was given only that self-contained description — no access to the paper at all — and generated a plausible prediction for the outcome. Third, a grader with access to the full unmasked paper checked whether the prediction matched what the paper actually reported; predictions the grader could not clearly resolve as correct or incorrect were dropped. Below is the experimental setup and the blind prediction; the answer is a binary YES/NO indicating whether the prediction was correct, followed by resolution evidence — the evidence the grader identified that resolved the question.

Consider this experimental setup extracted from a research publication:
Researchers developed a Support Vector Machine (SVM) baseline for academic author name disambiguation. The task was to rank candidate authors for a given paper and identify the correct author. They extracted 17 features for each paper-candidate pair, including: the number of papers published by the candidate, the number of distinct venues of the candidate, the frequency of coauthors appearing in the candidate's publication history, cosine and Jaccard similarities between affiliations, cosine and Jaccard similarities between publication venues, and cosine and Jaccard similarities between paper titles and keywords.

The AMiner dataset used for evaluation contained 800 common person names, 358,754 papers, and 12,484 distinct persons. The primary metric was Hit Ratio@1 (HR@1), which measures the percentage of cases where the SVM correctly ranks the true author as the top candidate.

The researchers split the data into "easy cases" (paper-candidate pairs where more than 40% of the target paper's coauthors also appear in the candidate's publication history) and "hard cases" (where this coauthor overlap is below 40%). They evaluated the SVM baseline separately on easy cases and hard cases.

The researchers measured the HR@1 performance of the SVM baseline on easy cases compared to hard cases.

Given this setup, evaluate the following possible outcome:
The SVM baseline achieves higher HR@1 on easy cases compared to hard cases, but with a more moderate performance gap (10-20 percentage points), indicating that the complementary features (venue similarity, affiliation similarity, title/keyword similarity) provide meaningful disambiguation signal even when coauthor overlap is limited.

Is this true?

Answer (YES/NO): NO